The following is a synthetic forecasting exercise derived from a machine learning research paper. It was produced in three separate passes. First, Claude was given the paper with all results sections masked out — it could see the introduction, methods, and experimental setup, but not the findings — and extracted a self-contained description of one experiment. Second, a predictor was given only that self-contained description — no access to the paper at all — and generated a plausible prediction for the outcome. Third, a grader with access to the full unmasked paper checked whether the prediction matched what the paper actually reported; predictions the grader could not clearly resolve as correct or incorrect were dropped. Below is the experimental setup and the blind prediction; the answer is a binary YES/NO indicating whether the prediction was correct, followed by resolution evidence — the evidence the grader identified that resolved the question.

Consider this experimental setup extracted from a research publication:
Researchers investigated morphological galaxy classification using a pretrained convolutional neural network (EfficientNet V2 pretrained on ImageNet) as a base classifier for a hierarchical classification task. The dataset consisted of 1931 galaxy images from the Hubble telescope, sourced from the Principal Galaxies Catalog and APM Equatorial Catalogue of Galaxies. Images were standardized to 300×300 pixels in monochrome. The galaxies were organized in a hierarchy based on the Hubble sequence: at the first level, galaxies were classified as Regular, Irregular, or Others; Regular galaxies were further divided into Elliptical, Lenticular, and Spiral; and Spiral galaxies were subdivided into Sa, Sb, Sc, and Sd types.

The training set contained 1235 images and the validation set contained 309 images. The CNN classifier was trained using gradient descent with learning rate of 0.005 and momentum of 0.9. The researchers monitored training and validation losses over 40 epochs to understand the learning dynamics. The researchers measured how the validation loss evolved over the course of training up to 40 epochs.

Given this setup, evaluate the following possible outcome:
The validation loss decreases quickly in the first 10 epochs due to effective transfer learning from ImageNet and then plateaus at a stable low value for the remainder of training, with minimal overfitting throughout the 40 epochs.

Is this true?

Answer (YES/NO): NO